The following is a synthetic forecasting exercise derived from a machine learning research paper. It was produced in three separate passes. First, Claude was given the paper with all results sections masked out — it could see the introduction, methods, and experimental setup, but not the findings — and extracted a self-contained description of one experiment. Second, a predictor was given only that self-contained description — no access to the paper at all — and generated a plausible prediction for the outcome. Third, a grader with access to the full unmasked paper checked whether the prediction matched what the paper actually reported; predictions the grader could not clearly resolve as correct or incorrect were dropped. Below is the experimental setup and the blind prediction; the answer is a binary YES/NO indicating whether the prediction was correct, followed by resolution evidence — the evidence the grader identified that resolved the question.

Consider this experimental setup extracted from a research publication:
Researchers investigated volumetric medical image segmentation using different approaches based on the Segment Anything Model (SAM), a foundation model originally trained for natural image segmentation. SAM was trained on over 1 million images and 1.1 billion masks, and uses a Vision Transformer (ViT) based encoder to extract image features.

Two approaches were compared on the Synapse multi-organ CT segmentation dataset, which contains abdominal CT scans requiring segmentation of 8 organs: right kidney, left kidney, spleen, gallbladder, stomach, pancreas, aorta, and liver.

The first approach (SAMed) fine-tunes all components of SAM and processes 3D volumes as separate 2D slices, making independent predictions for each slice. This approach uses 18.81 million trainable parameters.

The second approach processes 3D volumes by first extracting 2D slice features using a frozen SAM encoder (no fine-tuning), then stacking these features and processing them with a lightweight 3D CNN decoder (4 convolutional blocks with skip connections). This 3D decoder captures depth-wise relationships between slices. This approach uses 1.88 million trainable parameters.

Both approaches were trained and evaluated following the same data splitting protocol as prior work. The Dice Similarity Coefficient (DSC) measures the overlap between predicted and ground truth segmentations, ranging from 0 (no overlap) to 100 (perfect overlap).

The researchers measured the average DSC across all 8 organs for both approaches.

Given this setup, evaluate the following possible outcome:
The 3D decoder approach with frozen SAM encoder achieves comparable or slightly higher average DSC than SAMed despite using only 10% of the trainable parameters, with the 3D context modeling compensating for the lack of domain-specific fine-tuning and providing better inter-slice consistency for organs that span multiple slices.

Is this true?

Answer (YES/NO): NO